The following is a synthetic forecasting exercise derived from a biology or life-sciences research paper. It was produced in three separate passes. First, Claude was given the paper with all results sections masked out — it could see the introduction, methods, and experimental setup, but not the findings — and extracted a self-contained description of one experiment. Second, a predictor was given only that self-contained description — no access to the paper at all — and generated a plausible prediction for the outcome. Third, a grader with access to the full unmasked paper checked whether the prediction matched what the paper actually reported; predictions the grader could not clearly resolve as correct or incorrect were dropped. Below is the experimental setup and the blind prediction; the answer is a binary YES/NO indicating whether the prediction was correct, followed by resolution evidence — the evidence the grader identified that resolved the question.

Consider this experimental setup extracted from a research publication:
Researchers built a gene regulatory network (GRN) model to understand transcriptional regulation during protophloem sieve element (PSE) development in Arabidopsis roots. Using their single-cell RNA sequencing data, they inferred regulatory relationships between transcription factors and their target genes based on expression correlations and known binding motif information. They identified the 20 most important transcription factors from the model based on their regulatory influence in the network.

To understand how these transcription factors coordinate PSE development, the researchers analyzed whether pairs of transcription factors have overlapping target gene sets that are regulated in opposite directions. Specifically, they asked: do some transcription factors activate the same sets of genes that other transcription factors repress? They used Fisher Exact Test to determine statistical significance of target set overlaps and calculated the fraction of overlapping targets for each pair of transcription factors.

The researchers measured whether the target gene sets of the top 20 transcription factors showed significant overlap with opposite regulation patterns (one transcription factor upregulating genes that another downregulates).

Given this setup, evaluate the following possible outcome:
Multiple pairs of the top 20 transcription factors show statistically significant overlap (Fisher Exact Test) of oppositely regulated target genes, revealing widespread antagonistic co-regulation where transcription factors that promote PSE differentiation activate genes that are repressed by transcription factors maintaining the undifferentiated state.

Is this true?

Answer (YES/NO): YES